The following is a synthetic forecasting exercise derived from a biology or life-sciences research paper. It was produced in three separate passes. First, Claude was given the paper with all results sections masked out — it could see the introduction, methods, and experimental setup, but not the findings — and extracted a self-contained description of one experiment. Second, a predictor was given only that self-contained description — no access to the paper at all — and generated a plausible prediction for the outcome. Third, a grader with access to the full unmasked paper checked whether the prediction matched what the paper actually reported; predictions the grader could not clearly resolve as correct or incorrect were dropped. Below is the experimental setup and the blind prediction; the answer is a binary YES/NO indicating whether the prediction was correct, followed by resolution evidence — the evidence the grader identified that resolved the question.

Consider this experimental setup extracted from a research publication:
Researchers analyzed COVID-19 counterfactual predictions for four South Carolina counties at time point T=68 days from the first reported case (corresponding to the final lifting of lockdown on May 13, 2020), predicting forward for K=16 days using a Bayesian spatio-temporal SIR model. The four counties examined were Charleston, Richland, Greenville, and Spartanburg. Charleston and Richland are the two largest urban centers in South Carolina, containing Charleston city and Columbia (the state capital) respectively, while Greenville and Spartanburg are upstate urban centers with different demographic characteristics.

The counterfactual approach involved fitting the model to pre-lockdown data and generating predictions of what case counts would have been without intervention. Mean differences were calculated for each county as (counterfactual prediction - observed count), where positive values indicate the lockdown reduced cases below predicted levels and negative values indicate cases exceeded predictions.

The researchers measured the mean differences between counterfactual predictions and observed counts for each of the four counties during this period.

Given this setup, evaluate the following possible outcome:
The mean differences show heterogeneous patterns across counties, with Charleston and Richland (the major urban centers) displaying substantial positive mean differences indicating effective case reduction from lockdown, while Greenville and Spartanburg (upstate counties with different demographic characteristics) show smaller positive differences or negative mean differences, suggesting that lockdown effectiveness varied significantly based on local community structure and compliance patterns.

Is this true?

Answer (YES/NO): NO